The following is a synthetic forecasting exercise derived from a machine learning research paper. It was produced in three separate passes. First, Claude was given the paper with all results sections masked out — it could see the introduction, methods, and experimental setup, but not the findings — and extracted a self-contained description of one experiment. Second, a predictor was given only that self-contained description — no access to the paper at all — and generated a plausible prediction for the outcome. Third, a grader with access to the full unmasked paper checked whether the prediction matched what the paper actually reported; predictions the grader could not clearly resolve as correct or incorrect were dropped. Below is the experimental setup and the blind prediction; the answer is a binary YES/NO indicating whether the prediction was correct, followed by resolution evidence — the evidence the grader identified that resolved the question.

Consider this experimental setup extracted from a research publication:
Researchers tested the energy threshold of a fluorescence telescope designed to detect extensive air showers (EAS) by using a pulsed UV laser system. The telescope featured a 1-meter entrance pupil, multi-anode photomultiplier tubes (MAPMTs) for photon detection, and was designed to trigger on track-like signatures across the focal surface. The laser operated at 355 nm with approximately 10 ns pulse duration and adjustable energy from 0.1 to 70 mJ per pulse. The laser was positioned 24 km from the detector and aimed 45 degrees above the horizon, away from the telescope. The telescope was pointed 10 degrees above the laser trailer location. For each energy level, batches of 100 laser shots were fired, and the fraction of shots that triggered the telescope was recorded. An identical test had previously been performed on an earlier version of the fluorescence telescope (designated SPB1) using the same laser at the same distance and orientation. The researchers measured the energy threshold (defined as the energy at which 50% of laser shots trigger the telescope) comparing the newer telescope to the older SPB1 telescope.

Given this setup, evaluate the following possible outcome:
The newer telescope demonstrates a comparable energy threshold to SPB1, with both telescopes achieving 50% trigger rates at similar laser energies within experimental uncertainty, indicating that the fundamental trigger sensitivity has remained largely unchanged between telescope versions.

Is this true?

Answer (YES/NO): NO